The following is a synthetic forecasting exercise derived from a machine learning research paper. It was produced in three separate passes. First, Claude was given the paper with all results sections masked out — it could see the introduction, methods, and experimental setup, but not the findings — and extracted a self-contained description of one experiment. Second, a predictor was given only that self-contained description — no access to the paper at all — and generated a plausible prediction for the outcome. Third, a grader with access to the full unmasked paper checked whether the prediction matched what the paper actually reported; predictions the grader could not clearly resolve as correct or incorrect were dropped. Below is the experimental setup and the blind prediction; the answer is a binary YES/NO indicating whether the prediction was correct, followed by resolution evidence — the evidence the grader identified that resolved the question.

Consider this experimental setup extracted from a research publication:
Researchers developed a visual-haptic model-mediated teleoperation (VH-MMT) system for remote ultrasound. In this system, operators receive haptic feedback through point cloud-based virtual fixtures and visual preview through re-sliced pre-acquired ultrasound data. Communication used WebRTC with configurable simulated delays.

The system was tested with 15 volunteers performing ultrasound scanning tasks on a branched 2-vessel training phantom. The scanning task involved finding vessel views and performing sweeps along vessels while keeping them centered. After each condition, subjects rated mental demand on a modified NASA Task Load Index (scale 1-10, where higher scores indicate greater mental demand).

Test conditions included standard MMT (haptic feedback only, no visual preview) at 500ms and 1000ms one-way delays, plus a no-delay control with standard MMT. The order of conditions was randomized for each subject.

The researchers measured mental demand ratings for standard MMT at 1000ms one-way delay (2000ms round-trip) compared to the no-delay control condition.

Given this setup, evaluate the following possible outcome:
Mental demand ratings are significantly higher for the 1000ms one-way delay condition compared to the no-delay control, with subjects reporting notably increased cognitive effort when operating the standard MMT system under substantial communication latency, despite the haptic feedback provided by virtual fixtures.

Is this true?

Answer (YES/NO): YES